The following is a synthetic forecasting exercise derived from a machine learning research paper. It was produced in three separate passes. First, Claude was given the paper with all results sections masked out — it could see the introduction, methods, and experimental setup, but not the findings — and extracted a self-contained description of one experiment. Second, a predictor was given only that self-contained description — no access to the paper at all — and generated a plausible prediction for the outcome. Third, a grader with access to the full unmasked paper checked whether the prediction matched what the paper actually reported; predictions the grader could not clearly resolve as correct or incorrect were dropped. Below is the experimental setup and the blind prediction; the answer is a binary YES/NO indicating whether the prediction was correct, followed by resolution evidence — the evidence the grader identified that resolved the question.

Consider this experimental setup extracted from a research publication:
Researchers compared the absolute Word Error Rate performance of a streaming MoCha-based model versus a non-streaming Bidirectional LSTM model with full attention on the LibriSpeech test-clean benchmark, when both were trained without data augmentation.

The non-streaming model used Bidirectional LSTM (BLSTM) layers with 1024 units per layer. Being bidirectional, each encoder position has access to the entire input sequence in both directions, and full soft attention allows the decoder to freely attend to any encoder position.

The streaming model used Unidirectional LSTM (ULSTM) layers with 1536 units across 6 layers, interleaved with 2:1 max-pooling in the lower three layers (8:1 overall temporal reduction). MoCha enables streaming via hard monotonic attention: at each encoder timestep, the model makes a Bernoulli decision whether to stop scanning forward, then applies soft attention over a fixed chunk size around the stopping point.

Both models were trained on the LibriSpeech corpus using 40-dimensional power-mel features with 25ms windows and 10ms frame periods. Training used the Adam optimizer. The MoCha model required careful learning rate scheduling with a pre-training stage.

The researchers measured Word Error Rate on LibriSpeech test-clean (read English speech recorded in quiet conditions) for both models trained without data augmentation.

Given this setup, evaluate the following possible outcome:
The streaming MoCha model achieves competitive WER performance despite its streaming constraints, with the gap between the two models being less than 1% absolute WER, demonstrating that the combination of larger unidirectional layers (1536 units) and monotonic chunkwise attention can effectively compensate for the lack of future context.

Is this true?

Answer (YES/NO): NO